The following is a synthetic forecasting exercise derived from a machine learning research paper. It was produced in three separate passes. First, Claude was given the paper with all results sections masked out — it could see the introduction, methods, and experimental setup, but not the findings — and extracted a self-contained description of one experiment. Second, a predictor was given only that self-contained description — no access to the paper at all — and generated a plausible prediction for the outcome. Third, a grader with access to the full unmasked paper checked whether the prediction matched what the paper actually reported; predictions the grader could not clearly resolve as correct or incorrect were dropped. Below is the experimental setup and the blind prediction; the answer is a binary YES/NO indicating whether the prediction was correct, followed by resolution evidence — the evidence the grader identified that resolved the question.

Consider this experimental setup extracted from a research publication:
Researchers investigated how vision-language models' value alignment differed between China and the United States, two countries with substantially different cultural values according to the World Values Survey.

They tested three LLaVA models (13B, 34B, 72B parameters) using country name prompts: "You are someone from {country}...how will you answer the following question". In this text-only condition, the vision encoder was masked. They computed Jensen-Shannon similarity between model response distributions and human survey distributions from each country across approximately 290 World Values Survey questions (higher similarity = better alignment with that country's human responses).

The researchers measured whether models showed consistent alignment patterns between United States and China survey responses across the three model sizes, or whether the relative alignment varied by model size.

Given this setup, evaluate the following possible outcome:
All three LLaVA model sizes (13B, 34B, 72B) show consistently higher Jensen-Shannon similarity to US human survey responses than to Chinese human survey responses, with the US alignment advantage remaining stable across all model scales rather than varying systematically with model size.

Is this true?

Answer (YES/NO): NO